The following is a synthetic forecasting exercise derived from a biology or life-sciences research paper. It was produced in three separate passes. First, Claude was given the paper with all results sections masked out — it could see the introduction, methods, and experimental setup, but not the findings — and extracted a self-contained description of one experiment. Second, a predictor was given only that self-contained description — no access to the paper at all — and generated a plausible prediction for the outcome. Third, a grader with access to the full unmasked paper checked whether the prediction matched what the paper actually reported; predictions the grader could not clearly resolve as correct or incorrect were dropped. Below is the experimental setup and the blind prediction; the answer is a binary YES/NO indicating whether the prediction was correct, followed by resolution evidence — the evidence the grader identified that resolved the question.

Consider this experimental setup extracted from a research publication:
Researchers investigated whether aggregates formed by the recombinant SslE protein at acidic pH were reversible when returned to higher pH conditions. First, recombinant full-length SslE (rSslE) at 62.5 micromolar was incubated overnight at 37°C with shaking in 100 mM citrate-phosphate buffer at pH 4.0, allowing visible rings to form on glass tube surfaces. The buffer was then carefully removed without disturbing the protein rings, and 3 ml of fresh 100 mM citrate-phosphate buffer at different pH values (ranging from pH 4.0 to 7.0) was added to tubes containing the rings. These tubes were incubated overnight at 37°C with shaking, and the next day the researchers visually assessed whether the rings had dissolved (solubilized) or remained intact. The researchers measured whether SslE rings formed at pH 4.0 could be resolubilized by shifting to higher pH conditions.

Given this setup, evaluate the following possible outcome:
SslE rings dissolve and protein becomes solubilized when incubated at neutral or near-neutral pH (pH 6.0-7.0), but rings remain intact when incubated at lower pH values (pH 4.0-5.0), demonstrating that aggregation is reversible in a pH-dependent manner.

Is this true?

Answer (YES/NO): NO